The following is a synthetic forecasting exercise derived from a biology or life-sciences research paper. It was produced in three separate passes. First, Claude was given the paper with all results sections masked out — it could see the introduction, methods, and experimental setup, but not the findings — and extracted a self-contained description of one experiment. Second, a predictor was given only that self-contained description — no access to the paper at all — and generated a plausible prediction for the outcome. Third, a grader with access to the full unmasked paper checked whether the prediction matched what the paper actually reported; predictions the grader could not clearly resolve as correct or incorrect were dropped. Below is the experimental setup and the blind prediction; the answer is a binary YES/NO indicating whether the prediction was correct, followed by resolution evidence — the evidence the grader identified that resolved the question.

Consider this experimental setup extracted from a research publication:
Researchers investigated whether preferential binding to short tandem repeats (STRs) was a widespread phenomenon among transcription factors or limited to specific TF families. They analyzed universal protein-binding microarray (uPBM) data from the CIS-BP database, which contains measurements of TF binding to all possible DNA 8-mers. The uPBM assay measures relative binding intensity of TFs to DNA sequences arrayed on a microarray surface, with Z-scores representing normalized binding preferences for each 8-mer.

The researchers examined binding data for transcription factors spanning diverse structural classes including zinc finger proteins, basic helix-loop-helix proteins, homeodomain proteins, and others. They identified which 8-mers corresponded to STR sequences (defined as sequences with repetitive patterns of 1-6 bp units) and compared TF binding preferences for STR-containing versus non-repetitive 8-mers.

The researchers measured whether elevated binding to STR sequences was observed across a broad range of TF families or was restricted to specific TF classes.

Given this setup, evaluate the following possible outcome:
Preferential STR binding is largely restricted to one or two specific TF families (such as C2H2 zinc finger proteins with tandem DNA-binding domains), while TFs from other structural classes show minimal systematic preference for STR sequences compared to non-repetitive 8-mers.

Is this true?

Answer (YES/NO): NO